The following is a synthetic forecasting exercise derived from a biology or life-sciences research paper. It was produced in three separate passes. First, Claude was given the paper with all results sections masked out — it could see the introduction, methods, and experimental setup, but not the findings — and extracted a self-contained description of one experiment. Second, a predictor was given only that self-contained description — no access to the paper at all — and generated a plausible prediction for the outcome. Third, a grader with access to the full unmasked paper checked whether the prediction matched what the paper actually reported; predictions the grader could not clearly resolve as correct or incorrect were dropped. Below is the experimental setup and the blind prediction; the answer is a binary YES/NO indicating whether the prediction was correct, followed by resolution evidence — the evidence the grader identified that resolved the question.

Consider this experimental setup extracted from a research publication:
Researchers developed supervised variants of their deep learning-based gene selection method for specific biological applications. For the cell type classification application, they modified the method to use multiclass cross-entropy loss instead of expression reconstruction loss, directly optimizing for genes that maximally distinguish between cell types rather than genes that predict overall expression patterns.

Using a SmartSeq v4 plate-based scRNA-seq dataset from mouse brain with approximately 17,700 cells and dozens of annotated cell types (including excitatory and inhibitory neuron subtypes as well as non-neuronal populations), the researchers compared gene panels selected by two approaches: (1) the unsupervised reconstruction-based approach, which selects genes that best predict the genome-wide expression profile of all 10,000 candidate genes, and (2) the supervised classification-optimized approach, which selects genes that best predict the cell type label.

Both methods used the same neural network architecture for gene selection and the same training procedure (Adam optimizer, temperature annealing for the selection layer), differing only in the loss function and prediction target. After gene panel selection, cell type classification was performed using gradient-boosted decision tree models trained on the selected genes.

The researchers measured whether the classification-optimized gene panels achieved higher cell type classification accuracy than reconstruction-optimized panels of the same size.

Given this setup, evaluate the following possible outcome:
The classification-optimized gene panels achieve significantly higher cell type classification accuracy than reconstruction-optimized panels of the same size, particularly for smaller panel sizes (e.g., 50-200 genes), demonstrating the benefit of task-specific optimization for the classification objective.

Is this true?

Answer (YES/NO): YES